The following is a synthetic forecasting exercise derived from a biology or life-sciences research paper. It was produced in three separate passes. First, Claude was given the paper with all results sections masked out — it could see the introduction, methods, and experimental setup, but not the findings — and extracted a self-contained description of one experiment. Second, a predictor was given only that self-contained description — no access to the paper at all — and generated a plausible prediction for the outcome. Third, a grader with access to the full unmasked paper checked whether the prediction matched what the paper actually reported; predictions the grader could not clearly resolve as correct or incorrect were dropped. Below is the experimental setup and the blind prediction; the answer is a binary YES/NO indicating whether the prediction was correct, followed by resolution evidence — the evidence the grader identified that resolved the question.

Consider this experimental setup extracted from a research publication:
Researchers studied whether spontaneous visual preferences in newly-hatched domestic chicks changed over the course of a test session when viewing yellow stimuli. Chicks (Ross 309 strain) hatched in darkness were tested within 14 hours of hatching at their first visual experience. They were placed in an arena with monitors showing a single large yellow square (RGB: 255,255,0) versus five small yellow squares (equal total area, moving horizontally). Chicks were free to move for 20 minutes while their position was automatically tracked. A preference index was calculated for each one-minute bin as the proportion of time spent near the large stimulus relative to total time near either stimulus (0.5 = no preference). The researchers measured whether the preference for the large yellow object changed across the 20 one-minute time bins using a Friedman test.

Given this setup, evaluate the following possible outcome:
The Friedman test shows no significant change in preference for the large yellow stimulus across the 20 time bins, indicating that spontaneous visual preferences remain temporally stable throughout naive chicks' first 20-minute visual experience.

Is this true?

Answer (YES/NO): YES